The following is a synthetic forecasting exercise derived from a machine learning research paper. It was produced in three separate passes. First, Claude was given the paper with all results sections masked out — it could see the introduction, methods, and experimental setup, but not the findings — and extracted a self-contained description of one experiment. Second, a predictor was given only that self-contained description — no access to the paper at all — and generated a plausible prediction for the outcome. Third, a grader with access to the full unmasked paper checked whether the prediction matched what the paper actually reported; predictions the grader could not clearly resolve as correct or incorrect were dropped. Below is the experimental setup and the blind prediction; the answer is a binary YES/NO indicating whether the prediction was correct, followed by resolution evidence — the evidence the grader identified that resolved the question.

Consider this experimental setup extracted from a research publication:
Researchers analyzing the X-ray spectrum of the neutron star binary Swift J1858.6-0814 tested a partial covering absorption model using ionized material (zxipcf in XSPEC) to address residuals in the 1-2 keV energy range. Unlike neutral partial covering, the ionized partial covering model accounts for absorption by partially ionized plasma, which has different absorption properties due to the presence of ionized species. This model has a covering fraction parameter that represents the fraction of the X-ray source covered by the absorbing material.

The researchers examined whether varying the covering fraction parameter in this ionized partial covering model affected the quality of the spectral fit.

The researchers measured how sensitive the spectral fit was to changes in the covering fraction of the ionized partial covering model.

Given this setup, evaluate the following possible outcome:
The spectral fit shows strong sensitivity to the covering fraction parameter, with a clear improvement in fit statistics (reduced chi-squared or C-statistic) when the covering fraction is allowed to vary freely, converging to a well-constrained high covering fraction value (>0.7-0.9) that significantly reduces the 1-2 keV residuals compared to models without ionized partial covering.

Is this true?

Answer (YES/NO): NO